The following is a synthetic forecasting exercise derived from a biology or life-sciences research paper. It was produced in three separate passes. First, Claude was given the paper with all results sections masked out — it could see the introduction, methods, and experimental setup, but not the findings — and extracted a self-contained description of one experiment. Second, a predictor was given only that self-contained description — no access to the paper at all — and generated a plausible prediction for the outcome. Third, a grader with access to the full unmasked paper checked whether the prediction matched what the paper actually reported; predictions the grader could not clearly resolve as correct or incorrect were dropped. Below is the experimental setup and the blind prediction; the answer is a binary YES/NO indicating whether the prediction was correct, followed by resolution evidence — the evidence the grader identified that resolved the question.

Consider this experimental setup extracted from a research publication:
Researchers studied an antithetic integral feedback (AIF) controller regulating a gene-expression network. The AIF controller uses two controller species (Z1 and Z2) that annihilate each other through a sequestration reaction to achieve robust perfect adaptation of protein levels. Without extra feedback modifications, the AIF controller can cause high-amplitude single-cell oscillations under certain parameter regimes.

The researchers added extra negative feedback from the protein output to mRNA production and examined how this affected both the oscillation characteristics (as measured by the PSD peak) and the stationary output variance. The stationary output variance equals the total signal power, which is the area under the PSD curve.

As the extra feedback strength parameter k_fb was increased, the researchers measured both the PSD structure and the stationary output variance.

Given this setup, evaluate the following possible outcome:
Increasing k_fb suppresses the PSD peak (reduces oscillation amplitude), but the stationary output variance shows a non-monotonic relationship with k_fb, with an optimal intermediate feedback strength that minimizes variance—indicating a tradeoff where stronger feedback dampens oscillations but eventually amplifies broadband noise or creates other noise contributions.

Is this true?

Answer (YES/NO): NO